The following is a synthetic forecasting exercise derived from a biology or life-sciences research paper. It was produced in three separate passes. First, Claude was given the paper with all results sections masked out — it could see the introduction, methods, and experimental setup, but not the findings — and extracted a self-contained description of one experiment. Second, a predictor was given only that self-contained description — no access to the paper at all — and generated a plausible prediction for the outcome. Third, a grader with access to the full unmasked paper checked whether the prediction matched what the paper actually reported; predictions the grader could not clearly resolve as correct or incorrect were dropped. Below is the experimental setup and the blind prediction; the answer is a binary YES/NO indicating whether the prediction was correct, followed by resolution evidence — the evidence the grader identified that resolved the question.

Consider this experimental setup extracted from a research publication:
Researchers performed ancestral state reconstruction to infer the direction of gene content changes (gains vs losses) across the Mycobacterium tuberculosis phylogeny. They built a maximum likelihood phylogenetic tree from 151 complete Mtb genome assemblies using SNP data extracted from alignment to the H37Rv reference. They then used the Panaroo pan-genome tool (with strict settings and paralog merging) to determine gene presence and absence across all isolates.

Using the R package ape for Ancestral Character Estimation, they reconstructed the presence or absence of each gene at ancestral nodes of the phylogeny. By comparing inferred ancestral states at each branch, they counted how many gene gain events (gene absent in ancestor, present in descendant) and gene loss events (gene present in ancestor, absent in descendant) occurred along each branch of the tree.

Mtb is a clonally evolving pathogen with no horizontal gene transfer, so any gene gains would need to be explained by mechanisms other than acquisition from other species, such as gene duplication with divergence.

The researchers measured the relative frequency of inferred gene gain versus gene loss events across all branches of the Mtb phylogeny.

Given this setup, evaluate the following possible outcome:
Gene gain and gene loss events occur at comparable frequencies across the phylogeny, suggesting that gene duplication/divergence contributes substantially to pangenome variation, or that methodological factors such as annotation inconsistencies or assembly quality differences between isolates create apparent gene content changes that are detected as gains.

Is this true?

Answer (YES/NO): NO